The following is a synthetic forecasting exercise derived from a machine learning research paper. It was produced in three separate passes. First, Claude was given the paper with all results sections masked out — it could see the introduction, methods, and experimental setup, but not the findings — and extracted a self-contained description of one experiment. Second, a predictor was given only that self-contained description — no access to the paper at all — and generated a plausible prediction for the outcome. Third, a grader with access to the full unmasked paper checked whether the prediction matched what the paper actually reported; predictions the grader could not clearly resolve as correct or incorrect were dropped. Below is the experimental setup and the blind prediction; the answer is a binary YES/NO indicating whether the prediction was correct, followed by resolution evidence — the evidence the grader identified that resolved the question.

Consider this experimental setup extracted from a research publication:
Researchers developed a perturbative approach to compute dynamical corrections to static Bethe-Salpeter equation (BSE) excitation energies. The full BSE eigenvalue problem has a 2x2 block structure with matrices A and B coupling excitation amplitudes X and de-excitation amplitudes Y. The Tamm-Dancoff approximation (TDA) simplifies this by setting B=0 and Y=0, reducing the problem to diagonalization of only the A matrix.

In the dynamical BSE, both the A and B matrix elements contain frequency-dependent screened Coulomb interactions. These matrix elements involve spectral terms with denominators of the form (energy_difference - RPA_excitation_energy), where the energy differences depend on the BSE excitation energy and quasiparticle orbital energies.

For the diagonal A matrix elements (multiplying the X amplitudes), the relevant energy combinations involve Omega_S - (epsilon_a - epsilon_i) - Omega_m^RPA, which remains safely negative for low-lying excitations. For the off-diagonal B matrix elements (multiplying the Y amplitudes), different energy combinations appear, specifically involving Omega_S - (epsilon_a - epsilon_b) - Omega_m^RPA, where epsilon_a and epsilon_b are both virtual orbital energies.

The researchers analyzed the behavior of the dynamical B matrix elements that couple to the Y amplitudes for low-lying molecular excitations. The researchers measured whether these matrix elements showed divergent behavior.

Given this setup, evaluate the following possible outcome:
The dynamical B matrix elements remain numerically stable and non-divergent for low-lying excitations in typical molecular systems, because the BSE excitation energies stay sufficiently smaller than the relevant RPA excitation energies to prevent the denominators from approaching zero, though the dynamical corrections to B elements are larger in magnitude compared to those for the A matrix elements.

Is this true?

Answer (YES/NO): NO